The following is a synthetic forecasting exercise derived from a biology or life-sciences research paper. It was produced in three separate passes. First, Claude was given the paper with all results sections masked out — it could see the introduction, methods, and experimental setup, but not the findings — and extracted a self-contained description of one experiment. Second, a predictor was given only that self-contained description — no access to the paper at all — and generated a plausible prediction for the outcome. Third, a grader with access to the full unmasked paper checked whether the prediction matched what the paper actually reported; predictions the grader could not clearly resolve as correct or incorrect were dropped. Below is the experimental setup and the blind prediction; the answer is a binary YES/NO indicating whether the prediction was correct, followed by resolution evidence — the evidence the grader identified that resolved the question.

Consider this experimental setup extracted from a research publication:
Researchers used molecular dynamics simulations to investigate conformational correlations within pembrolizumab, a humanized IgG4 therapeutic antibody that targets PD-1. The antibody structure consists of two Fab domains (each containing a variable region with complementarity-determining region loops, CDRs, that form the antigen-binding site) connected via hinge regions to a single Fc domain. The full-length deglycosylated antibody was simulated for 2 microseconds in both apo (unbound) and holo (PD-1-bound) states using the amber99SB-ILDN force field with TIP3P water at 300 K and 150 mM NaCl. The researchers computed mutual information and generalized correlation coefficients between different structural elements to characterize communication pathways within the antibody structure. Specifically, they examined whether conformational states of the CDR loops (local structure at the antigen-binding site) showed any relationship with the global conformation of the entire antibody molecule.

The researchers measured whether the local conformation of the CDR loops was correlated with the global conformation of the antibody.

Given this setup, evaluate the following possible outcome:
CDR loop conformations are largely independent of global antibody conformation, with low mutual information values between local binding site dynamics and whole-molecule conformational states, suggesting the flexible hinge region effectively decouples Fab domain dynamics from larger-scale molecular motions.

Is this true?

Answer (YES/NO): NO